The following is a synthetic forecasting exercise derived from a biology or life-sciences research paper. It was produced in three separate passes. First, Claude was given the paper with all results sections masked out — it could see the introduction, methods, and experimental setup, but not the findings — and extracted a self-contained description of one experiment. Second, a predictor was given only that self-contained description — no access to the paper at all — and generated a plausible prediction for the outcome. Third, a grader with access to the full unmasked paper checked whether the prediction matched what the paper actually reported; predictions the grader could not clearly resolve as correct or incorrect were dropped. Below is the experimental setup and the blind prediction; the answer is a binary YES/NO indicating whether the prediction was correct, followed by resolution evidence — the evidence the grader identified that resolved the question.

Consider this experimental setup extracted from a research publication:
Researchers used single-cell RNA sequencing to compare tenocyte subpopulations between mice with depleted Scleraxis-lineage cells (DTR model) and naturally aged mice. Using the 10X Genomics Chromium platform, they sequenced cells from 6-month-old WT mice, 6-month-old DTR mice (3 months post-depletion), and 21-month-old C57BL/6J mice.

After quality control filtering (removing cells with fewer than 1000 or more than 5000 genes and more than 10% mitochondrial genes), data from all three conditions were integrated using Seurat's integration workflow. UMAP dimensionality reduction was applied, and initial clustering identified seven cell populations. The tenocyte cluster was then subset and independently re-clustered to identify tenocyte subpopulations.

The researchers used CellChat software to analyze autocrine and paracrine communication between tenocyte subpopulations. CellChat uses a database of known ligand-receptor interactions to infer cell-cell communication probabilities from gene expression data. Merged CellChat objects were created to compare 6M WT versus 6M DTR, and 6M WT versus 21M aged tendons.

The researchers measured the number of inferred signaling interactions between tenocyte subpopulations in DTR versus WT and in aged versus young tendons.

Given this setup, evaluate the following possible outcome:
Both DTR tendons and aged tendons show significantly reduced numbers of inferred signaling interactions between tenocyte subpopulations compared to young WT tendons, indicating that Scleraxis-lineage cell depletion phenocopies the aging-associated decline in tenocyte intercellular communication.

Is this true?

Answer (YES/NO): NO